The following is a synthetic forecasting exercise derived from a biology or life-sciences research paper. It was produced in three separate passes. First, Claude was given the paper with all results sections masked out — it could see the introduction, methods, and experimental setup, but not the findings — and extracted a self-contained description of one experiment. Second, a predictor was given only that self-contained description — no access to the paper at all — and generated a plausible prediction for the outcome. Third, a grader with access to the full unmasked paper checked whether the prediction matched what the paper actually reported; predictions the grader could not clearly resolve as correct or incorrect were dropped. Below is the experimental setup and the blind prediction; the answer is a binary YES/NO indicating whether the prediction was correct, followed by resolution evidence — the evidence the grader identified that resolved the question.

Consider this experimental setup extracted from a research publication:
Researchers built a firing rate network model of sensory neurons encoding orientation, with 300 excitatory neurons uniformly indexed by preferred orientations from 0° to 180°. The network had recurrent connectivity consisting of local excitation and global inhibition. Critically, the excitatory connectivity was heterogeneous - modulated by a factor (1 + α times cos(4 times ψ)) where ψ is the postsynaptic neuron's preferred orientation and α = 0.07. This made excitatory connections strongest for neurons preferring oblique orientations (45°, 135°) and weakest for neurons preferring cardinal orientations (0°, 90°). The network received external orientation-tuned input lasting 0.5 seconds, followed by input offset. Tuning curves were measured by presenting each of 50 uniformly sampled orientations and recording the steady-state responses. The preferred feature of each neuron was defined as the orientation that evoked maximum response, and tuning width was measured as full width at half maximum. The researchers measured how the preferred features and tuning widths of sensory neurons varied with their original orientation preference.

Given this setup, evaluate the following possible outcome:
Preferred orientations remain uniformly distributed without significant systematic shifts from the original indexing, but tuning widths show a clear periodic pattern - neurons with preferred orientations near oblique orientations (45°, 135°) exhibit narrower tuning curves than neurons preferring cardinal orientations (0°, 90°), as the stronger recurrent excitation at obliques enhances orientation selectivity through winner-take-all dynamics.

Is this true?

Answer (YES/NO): NO